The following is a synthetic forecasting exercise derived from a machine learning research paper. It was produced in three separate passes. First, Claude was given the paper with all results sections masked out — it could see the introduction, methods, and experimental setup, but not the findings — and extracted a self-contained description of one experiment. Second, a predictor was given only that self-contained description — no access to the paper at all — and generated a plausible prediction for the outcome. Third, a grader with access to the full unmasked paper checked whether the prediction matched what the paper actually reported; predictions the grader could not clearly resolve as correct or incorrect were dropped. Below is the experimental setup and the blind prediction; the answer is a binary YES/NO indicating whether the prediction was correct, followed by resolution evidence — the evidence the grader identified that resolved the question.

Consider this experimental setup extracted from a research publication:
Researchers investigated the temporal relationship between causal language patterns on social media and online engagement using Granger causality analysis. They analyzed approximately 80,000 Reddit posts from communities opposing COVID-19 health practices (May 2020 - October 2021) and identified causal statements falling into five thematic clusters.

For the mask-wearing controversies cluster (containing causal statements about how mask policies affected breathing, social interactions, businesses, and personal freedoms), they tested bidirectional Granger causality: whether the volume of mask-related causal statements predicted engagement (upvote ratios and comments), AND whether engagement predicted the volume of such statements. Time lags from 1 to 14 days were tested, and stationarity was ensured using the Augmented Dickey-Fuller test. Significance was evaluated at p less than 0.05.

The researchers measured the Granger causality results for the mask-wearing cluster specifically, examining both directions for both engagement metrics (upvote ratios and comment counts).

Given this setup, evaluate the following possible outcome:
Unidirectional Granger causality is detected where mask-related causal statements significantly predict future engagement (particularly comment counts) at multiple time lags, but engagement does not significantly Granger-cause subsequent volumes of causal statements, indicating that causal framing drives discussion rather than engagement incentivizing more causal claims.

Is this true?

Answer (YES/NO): NO